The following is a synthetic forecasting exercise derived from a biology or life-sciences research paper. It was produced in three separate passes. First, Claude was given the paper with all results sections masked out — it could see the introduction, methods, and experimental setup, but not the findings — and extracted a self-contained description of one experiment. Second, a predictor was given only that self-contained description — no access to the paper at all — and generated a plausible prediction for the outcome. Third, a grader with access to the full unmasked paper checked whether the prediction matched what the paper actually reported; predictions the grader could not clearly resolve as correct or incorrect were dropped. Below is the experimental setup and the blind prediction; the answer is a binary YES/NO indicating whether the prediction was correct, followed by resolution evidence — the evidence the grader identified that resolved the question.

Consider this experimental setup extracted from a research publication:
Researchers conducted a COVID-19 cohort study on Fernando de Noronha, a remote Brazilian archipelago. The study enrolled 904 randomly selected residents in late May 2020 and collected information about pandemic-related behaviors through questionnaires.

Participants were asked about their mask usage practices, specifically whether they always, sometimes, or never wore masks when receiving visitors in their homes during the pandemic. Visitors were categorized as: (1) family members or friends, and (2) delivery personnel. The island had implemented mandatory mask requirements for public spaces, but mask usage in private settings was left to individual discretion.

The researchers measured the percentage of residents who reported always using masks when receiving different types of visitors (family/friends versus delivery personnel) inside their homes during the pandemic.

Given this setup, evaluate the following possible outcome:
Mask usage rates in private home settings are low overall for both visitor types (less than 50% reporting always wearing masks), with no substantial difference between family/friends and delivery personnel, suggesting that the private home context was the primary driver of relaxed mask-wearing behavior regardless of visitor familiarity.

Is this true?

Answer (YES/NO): NO